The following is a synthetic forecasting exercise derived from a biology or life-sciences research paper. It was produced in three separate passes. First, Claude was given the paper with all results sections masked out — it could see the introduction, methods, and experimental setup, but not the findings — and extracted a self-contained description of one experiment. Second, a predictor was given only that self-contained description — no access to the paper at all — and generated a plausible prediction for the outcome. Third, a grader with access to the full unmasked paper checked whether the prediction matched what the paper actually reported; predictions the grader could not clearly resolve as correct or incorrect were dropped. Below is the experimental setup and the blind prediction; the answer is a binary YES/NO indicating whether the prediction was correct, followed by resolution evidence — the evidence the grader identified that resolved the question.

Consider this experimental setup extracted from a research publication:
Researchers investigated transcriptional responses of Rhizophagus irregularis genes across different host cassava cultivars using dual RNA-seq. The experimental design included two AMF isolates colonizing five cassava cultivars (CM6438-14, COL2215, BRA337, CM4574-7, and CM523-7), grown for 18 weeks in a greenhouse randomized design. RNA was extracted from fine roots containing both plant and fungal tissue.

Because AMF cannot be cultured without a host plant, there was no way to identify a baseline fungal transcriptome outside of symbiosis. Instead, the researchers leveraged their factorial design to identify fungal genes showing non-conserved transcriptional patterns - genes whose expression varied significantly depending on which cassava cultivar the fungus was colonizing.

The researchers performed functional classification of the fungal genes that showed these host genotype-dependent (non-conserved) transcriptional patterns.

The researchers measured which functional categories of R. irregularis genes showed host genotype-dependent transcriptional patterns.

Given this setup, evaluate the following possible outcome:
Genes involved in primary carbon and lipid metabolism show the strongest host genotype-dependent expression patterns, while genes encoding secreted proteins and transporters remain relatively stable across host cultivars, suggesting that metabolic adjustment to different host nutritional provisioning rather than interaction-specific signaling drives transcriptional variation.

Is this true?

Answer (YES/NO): NO